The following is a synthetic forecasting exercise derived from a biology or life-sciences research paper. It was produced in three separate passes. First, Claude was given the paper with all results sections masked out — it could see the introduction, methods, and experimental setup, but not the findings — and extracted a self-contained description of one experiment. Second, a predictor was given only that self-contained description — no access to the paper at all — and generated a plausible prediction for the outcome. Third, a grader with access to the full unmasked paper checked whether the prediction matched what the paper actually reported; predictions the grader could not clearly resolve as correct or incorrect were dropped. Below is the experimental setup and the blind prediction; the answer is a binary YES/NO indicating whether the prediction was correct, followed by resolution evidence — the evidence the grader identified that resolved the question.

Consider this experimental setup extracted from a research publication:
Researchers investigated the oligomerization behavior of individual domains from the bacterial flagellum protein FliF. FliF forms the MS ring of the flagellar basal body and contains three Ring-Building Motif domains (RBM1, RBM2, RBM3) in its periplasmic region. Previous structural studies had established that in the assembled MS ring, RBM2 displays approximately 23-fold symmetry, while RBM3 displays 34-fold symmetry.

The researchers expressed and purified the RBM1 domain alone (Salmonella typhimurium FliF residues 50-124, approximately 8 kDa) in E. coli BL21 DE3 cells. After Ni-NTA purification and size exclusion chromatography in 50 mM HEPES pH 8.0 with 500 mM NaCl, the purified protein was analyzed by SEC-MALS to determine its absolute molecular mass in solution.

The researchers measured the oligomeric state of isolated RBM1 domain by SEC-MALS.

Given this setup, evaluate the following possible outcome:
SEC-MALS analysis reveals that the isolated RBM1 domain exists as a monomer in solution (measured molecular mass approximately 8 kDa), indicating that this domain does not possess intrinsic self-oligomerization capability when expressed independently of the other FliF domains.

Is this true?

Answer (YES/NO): YES